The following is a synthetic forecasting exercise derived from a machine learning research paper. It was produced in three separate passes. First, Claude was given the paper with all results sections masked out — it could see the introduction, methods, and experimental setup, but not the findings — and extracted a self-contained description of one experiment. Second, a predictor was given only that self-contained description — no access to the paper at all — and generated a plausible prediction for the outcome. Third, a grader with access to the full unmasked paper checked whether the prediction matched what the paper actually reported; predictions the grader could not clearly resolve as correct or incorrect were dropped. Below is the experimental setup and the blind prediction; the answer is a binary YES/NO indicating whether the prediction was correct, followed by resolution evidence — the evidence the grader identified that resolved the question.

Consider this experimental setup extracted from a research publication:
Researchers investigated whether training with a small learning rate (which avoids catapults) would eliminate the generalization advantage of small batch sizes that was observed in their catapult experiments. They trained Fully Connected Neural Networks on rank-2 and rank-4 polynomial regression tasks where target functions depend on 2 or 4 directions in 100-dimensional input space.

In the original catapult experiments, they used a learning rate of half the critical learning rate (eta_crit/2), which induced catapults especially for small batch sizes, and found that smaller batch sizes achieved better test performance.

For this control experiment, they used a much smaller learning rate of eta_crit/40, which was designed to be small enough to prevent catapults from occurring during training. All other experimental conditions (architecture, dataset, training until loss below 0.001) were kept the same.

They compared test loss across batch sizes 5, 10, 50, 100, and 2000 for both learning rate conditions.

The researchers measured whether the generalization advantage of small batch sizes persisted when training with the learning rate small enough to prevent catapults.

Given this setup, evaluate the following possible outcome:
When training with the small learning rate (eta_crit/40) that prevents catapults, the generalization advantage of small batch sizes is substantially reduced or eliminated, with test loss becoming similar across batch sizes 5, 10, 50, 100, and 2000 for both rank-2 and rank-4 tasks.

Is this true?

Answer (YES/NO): YES